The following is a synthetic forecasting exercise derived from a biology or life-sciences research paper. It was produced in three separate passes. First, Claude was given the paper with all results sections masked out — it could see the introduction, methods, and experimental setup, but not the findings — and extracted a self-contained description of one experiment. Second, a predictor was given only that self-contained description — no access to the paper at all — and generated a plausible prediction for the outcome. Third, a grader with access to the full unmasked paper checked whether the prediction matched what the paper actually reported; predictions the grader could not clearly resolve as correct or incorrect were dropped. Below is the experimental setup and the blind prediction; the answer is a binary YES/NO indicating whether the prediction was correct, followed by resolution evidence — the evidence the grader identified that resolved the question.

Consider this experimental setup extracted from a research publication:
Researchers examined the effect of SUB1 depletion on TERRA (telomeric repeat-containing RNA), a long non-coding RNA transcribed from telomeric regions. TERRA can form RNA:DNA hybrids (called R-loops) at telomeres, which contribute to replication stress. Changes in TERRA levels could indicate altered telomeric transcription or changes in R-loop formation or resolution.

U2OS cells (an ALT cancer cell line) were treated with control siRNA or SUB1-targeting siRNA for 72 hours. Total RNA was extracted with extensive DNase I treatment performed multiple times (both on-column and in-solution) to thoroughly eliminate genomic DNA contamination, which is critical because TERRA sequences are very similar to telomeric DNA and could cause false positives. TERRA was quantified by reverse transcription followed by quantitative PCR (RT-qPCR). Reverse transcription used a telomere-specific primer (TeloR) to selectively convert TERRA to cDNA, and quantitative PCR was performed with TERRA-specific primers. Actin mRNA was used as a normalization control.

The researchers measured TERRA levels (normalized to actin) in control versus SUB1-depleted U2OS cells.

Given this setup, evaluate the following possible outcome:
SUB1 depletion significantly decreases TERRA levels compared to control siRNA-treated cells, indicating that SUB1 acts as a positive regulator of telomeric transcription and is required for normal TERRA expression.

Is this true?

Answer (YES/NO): NO